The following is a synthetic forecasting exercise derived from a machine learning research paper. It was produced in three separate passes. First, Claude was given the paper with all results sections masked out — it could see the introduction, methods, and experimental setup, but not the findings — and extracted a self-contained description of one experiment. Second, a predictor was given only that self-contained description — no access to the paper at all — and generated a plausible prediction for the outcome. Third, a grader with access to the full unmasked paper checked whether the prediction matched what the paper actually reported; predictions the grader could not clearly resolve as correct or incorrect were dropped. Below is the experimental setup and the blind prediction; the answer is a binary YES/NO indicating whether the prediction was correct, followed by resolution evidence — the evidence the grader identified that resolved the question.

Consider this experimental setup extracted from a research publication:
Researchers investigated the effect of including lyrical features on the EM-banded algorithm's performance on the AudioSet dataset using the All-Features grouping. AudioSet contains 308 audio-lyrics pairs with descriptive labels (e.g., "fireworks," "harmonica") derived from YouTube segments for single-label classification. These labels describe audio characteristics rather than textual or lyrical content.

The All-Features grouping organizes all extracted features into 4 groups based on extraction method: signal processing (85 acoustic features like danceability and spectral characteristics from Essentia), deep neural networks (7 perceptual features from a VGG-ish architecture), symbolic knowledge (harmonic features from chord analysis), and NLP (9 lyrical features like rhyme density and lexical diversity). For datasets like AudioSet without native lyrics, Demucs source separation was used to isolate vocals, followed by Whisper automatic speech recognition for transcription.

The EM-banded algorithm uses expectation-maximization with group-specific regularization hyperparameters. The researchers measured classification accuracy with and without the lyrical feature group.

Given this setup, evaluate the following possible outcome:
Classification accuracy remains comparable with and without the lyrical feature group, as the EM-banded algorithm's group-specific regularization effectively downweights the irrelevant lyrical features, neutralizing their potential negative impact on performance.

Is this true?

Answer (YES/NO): NO